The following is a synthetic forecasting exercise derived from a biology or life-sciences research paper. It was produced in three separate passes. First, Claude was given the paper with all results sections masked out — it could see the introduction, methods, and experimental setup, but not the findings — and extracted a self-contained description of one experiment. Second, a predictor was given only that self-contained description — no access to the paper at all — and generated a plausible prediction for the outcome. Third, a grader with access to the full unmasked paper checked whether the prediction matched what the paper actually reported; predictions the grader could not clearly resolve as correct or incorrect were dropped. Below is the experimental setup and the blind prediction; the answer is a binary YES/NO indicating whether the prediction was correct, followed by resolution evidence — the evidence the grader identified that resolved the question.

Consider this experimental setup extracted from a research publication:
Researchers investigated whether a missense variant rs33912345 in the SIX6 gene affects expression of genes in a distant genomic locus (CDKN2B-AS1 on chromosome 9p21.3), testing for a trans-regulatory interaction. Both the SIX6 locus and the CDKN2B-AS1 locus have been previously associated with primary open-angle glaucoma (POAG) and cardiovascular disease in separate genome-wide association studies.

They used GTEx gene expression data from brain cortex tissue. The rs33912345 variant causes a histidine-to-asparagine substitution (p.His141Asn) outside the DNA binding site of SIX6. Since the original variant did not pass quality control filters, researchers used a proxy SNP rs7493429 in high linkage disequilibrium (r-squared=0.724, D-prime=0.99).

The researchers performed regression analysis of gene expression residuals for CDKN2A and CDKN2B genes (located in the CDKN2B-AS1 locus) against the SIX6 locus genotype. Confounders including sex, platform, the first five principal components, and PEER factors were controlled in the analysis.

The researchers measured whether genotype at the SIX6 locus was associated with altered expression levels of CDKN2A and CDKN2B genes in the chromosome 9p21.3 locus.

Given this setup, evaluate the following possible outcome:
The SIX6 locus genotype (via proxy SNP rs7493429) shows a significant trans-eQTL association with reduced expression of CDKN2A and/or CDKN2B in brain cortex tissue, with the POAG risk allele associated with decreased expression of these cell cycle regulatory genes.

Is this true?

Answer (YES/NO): NO